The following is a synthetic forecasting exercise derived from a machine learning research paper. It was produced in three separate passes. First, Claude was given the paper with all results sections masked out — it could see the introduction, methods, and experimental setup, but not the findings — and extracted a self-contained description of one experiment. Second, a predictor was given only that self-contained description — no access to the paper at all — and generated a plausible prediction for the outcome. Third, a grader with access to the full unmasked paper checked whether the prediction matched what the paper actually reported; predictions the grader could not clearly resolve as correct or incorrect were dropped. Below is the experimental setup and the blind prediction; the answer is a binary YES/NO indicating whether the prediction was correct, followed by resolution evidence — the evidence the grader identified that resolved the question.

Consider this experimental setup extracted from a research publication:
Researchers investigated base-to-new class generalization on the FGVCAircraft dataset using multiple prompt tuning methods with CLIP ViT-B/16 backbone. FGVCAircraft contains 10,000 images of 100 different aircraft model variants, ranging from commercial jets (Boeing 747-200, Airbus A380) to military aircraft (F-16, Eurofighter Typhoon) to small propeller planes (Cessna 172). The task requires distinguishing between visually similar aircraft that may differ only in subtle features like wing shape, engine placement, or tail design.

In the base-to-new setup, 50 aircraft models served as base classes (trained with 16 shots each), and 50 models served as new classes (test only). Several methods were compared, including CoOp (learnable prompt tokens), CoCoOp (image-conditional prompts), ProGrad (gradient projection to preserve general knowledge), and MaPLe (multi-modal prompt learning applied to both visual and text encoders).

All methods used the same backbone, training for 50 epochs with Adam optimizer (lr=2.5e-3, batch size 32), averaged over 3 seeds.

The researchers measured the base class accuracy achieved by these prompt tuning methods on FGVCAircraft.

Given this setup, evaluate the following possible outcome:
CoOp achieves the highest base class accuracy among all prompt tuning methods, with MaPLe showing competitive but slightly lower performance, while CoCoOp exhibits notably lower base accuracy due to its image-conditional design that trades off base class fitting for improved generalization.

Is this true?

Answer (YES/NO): NO